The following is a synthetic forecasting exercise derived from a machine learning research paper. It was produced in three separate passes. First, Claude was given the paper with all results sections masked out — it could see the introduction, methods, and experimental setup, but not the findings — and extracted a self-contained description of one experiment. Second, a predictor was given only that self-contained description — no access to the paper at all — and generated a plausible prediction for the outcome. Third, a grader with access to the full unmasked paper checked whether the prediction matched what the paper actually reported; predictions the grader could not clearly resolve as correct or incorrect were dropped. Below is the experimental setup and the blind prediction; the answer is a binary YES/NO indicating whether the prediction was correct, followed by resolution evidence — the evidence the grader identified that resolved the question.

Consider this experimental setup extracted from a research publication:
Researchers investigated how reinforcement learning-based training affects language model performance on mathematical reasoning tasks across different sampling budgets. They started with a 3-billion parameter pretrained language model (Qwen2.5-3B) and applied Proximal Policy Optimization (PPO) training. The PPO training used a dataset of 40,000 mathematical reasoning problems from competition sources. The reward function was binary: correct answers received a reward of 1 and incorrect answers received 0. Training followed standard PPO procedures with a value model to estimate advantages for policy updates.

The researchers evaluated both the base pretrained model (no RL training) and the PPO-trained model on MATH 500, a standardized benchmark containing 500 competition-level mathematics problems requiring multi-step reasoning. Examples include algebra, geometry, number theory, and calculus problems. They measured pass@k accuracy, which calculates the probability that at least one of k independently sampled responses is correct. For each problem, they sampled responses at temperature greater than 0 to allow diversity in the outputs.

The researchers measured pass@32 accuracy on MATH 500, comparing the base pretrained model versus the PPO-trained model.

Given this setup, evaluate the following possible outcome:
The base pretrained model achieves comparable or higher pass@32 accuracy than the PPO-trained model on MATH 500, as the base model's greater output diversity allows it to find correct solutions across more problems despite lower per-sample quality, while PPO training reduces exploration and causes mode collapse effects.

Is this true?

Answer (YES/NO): YES